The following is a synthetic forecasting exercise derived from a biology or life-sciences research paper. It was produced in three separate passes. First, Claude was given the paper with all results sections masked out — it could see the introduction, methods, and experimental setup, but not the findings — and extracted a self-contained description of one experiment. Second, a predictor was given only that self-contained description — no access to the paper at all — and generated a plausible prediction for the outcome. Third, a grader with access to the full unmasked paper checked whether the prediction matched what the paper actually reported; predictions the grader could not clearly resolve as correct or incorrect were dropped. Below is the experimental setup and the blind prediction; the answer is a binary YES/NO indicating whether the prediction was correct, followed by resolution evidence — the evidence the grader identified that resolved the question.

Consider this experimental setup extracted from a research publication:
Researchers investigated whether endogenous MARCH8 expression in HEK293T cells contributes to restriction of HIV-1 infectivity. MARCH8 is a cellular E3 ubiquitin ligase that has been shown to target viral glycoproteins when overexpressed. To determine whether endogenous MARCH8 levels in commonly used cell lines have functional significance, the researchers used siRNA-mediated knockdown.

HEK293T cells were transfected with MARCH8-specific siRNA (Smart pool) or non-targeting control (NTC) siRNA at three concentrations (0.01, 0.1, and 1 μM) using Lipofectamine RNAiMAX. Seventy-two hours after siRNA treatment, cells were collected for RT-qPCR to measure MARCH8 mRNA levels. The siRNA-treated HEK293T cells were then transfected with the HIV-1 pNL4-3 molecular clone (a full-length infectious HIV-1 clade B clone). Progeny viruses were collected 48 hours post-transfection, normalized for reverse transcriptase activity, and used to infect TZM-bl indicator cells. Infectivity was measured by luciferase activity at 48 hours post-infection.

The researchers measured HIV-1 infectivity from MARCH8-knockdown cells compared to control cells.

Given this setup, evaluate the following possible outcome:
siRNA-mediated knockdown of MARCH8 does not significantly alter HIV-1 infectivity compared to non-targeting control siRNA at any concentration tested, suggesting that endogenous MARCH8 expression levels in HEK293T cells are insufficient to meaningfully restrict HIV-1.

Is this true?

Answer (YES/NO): NO